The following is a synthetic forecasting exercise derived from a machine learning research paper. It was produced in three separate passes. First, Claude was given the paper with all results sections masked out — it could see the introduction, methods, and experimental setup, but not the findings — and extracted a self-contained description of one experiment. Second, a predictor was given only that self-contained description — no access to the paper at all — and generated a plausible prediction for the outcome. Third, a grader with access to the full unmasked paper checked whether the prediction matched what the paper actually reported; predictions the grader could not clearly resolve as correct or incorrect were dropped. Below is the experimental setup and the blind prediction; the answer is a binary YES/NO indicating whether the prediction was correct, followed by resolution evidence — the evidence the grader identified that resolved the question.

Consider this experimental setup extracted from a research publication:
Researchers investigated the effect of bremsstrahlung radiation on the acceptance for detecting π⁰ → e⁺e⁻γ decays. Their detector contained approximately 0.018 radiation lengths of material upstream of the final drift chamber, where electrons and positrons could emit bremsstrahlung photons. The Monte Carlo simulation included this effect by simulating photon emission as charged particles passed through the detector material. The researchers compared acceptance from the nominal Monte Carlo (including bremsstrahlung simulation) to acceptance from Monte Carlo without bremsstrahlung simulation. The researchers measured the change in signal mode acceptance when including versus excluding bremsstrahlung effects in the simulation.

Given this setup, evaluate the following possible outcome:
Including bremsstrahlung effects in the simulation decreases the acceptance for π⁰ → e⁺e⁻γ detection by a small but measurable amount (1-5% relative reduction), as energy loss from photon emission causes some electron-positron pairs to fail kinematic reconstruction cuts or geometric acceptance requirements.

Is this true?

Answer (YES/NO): YES